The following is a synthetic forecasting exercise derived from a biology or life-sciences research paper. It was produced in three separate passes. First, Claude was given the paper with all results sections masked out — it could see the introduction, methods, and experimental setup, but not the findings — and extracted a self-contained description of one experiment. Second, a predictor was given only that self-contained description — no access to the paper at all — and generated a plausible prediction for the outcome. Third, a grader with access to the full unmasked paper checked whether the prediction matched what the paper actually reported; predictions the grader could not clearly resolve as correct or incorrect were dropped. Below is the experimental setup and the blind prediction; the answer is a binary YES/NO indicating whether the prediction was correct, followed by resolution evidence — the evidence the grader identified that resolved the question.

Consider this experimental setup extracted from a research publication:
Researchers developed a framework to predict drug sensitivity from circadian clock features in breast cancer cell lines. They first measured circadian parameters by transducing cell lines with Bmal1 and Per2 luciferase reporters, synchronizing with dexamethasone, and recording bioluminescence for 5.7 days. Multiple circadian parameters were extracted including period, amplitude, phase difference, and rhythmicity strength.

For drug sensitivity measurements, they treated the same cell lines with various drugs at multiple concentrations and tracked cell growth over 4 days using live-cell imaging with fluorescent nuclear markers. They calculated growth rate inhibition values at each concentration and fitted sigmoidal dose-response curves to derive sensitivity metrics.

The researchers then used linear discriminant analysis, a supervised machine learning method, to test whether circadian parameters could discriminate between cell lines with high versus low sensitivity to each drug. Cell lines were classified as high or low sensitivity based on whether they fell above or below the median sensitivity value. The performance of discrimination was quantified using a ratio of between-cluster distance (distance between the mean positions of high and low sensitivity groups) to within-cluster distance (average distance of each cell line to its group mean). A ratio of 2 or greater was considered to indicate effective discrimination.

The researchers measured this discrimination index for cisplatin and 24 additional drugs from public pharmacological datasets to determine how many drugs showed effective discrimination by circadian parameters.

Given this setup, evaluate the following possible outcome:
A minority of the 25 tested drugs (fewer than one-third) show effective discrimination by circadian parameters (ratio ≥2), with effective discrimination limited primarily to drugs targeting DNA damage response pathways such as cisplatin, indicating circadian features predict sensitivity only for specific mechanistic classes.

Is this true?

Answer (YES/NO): NO